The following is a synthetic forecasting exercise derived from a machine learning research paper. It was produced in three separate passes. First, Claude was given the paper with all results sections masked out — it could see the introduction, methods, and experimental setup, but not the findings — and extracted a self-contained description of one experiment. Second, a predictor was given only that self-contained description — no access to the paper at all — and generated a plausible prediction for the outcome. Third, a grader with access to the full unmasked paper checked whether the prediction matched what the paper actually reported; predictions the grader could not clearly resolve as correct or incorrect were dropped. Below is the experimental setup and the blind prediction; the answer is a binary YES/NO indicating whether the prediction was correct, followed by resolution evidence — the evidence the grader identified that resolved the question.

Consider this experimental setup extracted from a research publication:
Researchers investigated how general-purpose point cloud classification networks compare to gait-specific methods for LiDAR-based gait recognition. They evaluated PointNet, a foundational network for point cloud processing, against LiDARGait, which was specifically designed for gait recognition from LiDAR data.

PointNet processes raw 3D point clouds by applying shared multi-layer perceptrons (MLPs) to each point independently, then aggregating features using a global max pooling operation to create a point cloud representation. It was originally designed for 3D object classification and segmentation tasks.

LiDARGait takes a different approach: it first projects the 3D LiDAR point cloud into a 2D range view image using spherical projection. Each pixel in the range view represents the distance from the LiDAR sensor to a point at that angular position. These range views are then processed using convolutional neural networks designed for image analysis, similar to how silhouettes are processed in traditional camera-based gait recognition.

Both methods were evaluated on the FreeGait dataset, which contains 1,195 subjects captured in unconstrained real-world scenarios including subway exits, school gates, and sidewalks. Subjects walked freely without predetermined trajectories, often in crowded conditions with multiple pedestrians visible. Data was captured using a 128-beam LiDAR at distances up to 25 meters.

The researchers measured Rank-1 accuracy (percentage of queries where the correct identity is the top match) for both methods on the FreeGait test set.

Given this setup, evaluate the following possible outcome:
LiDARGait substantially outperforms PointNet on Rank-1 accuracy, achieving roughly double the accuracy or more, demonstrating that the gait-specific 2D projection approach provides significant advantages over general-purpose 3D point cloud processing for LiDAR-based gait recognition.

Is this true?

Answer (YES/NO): NO